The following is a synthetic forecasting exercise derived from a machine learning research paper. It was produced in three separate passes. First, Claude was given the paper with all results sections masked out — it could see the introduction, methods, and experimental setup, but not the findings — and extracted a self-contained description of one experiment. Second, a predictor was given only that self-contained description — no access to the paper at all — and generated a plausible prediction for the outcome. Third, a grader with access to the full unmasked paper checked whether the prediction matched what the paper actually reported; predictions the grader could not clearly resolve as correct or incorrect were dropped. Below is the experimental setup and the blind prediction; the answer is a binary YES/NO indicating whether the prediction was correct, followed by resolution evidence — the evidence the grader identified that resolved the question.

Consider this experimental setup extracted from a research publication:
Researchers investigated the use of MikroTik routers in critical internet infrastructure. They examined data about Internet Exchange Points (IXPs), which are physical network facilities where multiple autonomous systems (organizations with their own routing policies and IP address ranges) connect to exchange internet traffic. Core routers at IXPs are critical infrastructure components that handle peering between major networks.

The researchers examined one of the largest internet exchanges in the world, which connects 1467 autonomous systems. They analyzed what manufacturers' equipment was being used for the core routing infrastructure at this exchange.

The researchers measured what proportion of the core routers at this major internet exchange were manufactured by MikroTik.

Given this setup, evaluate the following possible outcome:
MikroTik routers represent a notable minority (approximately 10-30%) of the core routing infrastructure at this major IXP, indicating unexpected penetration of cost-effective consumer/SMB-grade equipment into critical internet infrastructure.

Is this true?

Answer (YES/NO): NO